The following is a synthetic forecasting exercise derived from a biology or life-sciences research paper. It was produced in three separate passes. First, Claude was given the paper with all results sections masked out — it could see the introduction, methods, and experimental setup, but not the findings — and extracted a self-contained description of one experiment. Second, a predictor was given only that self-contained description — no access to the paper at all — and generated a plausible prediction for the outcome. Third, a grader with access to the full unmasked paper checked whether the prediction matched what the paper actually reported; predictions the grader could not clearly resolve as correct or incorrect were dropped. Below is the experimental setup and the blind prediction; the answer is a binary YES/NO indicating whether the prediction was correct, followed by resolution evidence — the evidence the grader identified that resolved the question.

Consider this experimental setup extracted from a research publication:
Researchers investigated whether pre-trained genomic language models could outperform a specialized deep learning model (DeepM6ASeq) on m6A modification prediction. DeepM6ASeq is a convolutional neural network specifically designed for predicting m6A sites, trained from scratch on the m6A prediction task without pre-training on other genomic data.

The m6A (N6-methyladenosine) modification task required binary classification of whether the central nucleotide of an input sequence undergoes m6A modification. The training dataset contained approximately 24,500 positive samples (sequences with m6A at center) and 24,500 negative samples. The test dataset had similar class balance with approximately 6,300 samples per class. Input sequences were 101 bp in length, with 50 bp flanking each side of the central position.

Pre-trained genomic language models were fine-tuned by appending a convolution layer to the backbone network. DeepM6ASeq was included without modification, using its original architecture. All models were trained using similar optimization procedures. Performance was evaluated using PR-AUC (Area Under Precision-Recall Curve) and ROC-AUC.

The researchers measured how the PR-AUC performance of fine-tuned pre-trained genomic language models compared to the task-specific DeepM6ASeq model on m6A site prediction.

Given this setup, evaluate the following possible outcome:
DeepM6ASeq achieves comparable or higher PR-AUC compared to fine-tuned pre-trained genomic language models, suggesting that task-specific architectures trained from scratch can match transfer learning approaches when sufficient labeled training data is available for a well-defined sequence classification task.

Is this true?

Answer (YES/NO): NO